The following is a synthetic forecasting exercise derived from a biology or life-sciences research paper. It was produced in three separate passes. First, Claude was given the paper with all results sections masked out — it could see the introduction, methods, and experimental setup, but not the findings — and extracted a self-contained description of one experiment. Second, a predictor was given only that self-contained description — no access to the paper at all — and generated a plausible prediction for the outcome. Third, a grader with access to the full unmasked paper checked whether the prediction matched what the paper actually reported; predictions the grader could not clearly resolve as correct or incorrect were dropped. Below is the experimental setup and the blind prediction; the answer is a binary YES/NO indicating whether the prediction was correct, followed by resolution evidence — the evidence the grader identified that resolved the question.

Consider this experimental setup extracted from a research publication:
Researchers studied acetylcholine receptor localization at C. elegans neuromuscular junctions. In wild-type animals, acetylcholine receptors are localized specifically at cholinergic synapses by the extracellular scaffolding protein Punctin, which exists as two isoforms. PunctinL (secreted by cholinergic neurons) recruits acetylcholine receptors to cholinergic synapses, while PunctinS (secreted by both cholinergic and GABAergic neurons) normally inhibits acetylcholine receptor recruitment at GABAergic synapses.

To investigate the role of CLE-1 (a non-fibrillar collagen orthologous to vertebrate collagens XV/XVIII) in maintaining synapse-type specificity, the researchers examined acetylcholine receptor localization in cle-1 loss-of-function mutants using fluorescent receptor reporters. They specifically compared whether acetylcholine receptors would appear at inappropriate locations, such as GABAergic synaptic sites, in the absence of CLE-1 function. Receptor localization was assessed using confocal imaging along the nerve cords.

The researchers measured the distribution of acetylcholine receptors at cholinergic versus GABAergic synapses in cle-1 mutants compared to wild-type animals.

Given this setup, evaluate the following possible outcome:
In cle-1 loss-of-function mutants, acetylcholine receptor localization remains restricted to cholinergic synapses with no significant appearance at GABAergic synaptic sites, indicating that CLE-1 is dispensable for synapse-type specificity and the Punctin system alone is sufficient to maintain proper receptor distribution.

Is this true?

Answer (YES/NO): NO